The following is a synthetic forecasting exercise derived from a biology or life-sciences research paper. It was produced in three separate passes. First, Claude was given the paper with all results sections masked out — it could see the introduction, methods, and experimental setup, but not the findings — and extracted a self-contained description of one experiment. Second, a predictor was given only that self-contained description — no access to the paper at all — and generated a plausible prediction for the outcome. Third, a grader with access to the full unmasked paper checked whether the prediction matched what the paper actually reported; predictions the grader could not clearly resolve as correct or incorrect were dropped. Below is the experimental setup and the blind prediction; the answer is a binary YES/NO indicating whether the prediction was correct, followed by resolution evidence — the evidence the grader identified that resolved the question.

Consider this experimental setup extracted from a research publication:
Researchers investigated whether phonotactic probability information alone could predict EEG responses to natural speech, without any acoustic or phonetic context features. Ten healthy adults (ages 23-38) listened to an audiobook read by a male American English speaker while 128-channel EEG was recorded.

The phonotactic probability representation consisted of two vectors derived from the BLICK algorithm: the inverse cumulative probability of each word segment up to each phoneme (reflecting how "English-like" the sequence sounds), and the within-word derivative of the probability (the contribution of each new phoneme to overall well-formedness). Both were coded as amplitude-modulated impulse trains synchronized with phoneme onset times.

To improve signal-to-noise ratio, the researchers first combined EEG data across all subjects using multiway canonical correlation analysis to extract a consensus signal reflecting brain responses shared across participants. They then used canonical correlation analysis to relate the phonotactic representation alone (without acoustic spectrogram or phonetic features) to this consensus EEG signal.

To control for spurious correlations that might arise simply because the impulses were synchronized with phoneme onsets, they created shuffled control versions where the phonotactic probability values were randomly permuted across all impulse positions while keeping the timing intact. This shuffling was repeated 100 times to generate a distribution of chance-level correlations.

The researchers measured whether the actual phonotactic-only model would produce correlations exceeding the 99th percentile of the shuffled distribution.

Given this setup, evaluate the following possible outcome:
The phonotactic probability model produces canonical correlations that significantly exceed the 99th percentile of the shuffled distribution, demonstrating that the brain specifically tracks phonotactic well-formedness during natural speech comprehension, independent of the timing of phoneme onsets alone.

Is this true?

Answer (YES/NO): YES